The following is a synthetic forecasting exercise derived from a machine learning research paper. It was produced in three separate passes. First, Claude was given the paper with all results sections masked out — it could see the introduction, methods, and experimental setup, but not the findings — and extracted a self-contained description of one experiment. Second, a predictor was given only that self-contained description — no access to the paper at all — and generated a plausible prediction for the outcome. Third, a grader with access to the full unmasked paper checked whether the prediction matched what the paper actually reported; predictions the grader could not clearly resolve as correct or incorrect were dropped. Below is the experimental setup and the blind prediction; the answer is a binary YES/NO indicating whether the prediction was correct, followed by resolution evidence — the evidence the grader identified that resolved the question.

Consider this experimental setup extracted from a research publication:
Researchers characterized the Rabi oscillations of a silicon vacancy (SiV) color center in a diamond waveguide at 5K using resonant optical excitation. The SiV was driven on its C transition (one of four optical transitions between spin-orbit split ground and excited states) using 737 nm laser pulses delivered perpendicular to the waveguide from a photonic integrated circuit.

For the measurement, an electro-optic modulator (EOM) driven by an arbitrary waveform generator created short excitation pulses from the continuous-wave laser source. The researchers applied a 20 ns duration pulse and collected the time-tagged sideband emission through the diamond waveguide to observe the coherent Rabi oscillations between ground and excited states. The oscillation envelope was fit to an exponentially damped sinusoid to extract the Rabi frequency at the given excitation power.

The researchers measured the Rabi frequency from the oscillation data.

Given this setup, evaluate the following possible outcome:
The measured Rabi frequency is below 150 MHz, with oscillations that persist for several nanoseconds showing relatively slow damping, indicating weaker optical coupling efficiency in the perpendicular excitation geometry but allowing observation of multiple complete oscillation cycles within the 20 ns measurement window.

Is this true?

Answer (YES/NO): NO